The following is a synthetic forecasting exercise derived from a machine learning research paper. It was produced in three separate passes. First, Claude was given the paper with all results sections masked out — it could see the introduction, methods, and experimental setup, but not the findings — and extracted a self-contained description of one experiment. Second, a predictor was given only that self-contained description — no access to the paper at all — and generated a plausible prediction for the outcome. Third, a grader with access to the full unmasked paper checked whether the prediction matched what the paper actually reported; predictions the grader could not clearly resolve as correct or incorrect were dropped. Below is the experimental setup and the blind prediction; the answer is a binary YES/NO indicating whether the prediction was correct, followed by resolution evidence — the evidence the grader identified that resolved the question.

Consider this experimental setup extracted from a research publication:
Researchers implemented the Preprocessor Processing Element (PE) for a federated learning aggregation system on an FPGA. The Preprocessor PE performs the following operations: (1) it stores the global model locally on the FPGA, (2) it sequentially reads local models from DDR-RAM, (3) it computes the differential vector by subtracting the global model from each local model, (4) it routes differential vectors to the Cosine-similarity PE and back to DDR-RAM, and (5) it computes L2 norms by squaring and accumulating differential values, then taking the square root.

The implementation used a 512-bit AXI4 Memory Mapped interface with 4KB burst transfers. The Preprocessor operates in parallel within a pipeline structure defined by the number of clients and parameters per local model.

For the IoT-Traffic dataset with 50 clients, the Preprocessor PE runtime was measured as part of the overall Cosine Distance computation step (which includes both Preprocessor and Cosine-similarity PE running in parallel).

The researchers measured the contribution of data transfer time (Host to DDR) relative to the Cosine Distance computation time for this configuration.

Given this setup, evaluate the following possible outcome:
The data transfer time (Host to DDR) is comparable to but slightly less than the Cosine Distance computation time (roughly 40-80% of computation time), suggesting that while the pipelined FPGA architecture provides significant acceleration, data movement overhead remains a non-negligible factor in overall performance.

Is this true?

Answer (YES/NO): NO